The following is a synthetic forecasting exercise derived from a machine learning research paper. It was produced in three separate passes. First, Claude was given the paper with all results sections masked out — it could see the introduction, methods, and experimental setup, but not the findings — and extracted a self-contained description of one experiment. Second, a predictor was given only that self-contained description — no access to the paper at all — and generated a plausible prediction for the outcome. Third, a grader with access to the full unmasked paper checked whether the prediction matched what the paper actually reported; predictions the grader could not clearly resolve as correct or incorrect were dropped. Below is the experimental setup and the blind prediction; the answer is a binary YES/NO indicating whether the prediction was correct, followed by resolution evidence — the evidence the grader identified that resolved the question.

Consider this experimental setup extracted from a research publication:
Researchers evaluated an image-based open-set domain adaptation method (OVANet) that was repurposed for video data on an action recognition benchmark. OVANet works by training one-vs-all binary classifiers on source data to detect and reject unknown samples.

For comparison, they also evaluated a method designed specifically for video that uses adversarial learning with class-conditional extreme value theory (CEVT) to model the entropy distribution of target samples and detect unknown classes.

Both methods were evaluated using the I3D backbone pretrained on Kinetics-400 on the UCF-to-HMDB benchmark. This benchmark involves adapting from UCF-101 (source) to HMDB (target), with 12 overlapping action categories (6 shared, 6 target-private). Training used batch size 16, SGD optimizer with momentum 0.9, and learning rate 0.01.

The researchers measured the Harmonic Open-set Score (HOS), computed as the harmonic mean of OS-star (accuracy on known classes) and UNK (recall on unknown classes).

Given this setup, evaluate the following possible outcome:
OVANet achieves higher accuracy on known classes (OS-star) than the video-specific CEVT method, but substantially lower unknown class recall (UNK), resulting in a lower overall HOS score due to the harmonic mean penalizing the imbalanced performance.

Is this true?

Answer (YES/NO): YES